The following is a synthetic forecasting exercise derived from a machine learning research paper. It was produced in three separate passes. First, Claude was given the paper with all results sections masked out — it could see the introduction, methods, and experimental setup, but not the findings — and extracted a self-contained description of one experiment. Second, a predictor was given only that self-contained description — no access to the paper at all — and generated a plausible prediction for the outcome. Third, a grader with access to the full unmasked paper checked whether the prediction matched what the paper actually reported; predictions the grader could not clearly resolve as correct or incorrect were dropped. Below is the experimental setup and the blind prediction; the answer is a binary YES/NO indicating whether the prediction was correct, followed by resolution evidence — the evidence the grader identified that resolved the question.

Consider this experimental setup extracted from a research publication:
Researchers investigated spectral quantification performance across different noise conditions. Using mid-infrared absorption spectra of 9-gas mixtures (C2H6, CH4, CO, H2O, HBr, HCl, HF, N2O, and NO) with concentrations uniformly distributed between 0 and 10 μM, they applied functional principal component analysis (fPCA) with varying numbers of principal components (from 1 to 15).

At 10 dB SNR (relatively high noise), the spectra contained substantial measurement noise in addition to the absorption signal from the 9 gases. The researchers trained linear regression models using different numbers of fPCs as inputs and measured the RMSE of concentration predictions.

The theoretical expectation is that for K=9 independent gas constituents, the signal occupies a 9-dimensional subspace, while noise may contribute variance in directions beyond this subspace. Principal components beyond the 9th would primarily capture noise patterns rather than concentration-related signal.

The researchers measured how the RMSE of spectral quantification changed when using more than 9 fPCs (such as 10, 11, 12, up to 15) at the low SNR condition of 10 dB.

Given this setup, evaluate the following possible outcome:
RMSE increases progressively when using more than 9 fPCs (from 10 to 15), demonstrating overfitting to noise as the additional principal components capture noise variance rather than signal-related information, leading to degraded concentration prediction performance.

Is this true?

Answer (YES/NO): NO